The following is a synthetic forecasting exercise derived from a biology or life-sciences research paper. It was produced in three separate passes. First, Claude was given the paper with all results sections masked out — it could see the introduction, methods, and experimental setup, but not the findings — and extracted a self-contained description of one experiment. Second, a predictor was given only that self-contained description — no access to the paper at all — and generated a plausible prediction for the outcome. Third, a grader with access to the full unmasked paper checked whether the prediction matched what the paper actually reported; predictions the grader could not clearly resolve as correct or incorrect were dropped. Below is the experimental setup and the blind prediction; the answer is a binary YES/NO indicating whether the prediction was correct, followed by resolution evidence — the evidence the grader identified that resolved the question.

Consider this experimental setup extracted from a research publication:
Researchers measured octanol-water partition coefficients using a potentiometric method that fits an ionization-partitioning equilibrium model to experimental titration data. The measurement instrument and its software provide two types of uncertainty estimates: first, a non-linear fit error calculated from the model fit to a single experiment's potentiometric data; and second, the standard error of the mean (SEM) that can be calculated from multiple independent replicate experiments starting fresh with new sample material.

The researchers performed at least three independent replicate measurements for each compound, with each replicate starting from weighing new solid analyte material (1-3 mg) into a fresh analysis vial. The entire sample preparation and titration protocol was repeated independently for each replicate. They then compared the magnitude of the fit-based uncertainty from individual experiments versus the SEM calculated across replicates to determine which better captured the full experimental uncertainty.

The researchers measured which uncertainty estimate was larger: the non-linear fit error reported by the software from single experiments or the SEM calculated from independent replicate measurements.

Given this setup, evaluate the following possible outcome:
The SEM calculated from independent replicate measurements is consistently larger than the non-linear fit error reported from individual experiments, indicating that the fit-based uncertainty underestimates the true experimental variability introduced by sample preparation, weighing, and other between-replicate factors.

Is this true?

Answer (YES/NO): YES